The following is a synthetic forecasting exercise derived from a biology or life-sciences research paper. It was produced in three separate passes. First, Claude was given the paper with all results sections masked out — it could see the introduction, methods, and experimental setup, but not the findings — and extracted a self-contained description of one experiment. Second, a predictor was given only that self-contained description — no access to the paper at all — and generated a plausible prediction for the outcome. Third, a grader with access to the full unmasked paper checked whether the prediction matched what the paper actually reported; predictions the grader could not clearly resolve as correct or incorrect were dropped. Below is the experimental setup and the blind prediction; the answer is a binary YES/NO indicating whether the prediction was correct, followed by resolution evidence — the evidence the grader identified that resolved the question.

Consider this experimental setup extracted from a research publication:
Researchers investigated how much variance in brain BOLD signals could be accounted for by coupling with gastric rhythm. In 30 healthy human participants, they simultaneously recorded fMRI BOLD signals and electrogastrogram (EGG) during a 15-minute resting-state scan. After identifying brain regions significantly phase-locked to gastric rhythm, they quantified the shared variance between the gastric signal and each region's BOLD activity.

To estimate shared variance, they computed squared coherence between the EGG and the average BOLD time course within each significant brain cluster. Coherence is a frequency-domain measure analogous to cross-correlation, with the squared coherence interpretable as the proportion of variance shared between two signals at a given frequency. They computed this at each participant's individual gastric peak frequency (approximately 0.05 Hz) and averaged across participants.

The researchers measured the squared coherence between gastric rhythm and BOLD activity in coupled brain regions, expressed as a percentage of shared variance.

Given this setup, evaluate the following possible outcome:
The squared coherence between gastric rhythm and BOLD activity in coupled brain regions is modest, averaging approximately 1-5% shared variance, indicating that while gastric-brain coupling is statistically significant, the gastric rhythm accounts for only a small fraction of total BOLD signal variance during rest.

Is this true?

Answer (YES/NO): NO